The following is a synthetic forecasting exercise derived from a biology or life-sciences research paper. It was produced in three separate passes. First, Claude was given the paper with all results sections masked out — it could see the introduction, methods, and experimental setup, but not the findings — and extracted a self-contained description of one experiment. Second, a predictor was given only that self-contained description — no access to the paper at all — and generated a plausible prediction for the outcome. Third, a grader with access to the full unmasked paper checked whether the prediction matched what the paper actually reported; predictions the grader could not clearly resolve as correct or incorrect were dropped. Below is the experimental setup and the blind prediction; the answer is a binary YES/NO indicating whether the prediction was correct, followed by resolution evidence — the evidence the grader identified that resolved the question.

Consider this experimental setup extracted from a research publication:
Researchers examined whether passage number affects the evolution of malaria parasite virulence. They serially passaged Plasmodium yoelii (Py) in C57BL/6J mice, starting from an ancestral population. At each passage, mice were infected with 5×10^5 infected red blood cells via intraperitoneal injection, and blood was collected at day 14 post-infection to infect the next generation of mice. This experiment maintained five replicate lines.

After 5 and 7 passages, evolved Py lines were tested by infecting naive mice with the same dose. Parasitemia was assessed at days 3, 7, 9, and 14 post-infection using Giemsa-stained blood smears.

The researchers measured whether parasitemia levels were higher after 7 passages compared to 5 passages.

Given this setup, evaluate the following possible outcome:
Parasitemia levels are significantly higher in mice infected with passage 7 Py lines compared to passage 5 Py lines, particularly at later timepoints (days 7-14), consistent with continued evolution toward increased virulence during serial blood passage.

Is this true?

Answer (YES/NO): NO